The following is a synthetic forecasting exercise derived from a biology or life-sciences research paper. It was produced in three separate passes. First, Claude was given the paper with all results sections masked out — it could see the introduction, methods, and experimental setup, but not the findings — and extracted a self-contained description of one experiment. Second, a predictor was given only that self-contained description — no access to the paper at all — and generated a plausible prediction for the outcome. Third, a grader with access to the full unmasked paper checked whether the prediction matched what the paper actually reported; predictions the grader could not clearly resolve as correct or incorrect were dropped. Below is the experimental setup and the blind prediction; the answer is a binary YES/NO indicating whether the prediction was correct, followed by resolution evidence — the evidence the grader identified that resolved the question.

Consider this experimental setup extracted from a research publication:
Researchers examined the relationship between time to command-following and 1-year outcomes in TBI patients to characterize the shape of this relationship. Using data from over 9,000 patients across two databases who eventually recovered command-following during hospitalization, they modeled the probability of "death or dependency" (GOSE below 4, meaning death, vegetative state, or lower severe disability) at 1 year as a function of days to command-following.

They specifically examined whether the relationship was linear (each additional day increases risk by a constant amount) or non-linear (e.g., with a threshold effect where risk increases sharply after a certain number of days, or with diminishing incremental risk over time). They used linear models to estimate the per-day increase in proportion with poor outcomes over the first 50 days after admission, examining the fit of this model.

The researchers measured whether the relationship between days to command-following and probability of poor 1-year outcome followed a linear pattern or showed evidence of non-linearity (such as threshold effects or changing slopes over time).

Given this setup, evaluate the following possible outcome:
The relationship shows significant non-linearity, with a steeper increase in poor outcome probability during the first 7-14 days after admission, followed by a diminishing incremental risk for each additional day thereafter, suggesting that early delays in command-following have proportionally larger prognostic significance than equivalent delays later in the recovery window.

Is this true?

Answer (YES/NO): NO